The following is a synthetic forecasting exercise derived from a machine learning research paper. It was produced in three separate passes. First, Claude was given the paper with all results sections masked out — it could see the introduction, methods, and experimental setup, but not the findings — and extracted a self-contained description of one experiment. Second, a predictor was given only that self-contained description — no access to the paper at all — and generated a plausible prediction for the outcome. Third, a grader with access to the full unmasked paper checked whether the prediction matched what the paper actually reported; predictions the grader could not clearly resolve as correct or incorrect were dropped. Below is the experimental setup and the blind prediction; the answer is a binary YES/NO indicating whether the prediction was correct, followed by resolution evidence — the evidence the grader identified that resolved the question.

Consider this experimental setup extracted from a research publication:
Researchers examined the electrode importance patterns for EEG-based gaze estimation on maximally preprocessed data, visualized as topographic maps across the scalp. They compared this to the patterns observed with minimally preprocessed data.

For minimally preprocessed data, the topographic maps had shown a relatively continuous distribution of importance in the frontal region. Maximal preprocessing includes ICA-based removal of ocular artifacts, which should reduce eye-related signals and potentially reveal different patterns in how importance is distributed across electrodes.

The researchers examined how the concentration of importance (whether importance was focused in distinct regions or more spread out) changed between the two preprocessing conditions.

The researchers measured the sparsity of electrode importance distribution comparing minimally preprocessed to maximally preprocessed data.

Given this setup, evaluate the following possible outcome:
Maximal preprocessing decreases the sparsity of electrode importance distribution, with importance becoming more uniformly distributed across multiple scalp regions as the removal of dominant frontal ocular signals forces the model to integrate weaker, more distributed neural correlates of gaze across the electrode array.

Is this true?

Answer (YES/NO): NO